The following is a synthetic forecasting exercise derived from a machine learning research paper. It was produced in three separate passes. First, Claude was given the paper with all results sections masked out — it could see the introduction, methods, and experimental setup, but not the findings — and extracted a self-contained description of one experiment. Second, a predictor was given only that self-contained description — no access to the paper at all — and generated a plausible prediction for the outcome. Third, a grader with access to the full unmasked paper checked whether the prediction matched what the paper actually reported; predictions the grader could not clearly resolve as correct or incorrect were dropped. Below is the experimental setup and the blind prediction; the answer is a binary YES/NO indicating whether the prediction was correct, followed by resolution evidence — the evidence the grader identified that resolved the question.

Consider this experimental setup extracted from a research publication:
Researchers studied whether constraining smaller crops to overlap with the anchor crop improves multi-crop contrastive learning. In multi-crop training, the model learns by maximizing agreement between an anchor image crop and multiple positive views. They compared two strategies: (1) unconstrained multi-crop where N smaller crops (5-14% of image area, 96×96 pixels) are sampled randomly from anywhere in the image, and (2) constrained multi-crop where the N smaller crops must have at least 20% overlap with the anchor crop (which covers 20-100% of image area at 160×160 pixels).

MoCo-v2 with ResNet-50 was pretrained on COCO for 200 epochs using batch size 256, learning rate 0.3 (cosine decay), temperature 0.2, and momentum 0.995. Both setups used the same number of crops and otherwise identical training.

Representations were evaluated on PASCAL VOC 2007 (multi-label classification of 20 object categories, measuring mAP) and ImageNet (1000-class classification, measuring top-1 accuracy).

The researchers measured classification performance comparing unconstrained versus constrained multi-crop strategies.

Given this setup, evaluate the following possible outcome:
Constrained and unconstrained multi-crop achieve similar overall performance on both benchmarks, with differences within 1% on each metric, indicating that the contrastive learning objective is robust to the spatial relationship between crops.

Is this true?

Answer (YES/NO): NO